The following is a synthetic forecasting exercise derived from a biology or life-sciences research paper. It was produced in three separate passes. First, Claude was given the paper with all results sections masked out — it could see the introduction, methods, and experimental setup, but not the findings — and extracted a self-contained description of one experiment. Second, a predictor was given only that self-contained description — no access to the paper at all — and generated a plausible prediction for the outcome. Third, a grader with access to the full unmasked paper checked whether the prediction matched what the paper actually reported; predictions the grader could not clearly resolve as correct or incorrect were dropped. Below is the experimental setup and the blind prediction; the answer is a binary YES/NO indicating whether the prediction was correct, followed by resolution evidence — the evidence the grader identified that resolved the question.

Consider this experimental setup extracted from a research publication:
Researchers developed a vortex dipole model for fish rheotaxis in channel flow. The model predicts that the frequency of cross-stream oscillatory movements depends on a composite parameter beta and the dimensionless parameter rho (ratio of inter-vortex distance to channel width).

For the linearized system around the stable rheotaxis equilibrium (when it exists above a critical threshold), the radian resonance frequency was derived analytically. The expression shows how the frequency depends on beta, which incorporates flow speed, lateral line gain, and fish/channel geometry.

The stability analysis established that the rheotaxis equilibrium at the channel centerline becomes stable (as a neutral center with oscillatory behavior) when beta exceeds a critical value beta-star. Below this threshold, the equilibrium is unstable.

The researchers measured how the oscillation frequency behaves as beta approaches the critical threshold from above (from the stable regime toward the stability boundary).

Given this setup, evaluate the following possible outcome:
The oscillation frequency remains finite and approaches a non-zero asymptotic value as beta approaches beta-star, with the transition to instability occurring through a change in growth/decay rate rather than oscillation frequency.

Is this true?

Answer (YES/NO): NO